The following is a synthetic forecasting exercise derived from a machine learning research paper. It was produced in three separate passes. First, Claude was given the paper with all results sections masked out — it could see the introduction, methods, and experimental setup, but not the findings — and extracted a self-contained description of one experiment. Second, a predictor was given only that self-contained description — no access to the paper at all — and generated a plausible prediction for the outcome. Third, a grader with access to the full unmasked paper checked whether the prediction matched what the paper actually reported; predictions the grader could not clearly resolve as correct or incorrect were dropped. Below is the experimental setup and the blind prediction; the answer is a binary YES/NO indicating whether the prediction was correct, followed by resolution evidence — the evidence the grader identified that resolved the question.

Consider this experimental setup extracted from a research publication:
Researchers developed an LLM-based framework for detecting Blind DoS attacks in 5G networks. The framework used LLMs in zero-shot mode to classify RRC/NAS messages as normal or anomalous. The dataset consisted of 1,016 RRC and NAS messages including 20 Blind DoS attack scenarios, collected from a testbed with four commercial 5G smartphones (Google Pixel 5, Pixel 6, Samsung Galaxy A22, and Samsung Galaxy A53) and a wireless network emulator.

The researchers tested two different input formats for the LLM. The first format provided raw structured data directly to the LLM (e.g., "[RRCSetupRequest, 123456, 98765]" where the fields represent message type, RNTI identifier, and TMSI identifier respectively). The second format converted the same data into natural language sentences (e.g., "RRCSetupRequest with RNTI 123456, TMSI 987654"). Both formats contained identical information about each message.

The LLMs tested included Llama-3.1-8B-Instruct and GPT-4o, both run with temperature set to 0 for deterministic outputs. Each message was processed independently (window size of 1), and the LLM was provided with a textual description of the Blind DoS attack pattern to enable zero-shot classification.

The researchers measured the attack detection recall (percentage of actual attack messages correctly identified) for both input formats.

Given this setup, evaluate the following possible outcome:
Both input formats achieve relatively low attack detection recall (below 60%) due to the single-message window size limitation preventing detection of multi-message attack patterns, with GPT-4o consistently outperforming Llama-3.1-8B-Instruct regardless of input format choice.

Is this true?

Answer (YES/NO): NO